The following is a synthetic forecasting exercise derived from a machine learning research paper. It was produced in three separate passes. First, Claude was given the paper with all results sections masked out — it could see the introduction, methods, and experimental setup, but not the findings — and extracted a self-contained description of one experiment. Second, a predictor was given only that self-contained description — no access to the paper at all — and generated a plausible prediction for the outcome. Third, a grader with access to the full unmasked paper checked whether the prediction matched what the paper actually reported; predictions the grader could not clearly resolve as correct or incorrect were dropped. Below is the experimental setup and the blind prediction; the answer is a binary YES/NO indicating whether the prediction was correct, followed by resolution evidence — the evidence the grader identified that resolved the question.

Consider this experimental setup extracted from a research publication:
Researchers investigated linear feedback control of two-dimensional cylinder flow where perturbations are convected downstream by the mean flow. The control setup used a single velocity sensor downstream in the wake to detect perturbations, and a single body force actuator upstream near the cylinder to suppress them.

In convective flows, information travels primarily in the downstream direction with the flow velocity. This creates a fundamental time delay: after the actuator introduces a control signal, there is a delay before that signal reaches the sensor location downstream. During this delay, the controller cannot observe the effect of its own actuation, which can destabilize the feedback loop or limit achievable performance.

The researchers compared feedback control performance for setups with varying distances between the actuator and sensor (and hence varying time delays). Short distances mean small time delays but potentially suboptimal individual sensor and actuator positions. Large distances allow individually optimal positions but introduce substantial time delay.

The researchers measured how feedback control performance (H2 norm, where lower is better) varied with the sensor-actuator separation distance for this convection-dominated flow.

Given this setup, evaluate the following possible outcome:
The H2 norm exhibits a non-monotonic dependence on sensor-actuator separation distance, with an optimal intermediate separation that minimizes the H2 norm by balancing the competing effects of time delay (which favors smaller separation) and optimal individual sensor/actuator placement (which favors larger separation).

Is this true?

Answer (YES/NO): NO